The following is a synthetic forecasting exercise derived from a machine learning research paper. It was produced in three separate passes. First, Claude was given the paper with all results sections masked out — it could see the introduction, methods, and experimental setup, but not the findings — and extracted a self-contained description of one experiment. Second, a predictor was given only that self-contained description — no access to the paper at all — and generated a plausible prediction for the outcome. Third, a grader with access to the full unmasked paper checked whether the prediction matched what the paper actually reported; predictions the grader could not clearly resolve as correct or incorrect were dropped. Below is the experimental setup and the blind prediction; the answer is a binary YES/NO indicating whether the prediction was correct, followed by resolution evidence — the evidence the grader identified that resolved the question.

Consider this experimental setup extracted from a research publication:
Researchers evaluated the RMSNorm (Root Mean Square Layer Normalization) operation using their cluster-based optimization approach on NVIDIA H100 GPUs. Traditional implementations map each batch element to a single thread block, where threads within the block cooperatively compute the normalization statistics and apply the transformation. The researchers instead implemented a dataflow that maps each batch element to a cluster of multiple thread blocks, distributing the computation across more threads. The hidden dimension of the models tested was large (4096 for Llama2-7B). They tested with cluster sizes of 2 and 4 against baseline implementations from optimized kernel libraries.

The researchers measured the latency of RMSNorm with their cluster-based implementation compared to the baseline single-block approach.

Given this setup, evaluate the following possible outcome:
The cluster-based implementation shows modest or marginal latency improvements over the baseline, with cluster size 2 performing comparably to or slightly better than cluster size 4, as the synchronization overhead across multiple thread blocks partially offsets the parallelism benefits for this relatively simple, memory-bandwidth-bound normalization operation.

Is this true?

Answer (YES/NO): NO